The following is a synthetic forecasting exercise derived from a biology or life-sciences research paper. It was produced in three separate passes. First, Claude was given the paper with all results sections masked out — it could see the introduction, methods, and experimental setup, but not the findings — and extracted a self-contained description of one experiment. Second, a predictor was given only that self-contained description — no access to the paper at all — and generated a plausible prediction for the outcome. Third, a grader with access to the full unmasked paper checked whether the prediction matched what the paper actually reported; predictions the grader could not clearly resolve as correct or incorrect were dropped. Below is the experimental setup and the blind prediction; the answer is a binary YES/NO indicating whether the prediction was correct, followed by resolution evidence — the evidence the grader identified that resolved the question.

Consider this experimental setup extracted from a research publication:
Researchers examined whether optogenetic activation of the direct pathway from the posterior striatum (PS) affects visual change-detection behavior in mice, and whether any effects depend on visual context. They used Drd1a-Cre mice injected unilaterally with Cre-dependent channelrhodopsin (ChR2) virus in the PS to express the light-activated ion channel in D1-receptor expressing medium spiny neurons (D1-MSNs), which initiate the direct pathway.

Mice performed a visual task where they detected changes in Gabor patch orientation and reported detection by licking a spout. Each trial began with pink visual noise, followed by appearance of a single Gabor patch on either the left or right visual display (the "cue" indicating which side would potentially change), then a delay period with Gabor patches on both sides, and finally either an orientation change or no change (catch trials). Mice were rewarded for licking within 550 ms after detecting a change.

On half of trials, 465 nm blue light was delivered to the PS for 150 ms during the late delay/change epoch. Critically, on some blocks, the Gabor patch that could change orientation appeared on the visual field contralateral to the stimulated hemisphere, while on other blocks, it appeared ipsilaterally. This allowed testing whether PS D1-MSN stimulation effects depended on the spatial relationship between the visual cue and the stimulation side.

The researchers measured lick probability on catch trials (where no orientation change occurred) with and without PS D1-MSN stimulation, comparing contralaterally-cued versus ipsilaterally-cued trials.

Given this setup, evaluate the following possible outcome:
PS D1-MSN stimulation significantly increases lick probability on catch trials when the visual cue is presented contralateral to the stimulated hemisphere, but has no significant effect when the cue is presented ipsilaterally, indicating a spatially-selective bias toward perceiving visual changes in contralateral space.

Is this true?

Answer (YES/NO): NO